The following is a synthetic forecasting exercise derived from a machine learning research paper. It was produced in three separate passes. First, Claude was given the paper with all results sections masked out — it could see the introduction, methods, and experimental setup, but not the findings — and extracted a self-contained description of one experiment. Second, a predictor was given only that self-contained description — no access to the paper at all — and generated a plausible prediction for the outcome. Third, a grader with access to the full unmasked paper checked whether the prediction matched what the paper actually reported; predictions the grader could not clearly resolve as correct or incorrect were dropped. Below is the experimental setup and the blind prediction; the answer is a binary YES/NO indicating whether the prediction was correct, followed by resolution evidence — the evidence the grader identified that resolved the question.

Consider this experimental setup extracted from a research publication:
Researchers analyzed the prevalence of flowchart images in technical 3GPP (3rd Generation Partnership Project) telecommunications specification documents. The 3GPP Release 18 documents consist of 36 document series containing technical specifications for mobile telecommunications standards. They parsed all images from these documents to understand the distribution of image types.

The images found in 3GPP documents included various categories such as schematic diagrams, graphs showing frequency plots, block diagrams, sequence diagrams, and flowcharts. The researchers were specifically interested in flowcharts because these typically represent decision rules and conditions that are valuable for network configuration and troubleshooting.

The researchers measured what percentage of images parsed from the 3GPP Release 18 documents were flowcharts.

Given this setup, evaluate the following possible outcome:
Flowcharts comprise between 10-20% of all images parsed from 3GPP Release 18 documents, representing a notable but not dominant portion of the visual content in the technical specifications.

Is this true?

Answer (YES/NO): NO